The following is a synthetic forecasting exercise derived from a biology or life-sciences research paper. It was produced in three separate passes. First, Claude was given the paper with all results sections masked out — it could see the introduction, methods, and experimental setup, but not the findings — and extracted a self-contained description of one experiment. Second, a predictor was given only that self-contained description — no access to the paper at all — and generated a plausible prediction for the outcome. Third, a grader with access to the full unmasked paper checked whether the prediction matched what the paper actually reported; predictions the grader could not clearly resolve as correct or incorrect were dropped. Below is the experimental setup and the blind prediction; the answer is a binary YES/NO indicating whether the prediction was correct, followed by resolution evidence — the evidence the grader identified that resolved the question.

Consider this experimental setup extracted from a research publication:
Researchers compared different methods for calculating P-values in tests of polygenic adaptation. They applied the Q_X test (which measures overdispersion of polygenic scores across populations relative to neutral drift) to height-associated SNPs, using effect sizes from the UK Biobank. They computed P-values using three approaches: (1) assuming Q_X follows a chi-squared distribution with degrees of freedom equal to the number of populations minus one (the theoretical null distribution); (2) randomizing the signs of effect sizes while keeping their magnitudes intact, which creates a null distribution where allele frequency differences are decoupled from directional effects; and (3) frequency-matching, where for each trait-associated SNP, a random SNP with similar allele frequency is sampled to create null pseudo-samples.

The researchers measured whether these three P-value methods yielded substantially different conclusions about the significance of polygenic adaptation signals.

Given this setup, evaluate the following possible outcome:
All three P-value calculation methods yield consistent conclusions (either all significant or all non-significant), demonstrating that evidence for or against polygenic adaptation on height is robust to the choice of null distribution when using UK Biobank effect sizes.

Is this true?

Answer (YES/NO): NO